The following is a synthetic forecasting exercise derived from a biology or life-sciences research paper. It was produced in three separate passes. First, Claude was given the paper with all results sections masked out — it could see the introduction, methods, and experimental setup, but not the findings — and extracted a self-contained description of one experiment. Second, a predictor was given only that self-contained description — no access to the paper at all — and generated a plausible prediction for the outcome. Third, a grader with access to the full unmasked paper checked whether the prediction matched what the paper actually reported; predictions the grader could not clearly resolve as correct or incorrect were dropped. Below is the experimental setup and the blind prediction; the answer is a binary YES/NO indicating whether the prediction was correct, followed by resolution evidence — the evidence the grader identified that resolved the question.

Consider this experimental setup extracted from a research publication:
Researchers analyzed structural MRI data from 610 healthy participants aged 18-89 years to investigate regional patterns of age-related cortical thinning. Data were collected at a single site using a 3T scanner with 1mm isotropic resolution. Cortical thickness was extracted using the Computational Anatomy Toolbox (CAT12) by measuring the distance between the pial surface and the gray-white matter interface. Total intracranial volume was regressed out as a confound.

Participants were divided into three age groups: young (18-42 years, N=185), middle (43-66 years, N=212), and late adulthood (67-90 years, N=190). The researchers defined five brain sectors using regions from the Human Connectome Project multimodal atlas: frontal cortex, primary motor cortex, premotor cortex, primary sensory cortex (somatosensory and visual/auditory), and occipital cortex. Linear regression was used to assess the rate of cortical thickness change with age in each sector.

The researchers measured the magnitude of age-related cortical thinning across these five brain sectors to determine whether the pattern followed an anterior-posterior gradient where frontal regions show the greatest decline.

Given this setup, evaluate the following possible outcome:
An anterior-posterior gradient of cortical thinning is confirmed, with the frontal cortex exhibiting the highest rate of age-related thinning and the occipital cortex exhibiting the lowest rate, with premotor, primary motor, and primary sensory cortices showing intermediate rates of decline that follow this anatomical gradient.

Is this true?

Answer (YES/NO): NO